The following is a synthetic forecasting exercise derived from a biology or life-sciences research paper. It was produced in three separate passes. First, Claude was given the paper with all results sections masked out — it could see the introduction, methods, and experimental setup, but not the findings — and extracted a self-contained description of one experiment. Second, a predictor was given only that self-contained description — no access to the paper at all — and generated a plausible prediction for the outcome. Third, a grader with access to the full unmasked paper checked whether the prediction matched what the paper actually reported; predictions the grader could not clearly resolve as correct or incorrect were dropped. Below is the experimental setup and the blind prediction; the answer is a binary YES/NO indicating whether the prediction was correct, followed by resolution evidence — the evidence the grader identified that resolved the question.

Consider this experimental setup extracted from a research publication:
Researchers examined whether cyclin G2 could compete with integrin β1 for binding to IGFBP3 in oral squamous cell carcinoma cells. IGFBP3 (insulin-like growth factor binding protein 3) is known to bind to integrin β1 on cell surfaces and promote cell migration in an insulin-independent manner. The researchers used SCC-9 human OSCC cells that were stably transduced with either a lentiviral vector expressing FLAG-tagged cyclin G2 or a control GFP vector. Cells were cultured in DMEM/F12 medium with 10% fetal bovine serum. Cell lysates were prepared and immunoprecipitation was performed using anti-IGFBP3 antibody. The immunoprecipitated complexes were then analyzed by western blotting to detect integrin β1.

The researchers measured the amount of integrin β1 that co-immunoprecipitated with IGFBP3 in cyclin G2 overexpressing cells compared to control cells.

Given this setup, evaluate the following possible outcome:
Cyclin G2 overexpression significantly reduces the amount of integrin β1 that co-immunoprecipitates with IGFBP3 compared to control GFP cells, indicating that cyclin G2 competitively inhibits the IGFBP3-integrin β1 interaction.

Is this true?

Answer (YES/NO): YES